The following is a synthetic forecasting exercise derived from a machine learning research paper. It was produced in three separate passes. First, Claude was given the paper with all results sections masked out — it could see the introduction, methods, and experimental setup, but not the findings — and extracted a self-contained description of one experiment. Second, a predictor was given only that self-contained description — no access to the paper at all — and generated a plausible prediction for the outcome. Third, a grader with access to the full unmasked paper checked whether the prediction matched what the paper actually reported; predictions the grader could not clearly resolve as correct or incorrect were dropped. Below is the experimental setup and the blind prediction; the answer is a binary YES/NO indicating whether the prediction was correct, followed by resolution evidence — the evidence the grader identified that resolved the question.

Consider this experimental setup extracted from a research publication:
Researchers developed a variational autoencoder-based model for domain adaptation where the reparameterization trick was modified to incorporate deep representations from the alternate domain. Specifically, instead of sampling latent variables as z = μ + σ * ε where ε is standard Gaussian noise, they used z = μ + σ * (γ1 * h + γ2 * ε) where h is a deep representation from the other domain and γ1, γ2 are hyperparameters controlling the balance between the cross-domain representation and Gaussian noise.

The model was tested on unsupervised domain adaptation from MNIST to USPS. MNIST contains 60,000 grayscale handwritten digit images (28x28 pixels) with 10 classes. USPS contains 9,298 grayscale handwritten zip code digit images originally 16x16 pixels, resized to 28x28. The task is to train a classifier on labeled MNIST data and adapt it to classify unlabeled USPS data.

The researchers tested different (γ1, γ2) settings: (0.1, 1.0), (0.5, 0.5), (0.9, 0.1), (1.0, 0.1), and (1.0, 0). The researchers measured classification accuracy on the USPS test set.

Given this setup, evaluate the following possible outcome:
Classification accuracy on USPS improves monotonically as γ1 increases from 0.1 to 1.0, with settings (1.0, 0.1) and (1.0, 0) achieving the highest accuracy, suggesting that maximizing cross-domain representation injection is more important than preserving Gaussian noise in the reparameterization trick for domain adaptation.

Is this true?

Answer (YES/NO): YES